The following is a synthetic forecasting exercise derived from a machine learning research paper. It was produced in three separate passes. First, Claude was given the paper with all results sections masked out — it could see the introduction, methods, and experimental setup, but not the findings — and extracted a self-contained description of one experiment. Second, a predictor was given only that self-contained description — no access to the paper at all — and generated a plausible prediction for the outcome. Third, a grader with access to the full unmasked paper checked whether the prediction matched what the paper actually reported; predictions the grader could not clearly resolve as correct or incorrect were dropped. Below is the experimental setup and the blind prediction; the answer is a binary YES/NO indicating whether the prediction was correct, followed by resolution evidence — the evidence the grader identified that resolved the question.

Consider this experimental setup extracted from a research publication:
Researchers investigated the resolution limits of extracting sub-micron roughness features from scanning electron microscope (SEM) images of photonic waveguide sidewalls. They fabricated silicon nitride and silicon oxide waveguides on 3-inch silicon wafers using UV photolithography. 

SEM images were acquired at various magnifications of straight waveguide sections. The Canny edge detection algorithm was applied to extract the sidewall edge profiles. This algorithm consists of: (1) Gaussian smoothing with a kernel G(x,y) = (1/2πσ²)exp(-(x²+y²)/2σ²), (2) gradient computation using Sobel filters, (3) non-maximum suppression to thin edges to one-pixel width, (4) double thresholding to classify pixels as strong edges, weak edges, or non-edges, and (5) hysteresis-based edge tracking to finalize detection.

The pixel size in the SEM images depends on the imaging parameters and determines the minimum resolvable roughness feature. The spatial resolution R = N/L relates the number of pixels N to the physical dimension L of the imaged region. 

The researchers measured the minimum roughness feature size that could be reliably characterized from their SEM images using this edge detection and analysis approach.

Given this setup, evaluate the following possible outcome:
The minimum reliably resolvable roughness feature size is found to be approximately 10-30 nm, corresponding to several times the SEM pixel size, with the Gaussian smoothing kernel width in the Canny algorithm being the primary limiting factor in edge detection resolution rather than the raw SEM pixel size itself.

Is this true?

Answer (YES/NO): NO